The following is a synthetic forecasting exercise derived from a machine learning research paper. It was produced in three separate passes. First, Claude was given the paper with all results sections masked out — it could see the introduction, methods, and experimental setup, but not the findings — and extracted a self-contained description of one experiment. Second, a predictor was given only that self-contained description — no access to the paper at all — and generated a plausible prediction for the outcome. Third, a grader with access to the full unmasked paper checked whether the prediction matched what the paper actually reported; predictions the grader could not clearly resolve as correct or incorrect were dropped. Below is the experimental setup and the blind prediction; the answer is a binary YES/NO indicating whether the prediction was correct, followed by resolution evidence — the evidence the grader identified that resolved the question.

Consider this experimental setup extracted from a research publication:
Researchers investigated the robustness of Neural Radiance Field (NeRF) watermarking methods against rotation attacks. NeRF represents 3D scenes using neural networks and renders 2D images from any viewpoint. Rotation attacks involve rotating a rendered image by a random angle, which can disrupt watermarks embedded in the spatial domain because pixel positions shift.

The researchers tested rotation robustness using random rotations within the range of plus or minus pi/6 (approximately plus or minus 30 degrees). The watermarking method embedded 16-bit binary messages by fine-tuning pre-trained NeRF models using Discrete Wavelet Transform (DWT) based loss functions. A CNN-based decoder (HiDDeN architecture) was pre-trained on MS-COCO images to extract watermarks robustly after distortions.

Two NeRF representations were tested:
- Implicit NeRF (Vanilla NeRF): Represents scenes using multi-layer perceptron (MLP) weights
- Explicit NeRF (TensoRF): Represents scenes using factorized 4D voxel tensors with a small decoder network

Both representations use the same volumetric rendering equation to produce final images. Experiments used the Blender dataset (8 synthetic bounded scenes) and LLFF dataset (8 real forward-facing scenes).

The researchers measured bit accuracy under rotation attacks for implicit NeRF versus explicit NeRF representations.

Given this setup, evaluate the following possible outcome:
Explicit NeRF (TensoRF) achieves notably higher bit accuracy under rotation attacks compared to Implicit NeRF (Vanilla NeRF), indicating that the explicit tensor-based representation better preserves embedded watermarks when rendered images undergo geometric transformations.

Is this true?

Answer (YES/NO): YES